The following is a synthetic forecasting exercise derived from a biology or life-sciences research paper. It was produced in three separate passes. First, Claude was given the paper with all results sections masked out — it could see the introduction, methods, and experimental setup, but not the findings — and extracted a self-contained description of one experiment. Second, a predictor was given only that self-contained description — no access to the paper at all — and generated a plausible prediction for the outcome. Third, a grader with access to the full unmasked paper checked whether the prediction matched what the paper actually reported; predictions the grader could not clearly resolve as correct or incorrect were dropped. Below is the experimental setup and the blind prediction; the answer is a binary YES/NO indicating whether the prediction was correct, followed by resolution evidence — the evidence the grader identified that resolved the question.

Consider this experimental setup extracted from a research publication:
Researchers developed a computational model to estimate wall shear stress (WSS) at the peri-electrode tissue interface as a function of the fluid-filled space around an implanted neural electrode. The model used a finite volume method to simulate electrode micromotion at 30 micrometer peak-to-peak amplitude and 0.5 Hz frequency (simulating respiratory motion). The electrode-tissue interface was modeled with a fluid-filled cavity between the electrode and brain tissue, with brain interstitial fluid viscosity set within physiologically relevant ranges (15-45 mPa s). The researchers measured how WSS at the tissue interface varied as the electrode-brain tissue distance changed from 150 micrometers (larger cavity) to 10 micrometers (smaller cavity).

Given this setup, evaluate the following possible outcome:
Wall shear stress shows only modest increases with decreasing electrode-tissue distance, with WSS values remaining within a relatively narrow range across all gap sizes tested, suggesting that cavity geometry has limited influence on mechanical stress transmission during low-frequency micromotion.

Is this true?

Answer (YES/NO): NO